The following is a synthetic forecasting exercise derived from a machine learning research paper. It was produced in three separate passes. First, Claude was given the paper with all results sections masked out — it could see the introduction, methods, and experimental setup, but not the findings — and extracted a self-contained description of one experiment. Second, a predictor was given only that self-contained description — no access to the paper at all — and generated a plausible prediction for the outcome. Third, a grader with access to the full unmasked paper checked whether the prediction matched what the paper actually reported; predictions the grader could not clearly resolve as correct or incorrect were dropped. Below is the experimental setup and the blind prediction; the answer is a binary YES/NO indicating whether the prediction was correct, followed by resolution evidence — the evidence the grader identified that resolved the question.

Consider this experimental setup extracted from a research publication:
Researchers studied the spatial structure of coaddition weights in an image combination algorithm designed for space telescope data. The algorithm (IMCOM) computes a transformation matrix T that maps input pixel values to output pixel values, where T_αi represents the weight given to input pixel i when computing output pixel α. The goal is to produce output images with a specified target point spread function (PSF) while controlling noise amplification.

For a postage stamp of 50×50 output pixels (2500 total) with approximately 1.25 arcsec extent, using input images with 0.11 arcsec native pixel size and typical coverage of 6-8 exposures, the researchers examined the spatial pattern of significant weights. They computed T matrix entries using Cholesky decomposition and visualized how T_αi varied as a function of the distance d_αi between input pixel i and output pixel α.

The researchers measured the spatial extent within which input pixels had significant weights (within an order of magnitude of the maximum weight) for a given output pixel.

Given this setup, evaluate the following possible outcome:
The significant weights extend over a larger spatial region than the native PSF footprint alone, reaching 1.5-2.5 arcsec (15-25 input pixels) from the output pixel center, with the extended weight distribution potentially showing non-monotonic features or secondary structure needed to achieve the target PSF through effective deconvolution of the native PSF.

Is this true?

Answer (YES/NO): NO